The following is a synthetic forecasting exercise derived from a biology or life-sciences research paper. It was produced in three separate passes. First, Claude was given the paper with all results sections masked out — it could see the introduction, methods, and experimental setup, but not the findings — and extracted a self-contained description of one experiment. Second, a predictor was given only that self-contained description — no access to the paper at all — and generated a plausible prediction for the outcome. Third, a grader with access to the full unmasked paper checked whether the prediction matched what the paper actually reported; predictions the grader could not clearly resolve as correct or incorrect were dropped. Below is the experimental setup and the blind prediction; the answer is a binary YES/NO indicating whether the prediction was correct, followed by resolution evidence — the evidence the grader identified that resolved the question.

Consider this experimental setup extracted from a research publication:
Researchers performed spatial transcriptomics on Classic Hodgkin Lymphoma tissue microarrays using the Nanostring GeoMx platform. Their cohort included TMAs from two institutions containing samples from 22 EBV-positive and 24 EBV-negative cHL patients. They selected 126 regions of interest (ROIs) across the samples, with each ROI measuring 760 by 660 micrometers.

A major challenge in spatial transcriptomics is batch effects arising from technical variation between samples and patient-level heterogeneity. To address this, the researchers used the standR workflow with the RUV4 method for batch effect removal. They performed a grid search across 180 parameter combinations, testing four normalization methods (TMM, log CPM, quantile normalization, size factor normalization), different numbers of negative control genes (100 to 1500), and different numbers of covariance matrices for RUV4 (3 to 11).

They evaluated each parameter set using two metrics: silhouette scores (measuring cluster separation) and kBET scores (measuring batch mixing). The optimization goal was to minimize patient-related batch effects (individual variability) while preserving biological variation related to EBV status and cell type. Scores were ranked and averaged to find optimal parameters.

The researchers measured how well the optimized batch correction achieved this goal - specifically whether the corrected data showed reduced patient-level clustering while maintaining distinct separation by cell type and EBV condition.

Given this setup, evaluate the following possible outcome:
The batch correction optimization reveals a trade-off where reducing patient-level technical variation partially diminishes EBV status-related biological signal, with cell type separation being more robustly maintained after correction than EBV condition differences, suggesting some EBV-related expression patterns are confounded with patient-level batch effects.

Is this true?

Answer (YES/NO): NO